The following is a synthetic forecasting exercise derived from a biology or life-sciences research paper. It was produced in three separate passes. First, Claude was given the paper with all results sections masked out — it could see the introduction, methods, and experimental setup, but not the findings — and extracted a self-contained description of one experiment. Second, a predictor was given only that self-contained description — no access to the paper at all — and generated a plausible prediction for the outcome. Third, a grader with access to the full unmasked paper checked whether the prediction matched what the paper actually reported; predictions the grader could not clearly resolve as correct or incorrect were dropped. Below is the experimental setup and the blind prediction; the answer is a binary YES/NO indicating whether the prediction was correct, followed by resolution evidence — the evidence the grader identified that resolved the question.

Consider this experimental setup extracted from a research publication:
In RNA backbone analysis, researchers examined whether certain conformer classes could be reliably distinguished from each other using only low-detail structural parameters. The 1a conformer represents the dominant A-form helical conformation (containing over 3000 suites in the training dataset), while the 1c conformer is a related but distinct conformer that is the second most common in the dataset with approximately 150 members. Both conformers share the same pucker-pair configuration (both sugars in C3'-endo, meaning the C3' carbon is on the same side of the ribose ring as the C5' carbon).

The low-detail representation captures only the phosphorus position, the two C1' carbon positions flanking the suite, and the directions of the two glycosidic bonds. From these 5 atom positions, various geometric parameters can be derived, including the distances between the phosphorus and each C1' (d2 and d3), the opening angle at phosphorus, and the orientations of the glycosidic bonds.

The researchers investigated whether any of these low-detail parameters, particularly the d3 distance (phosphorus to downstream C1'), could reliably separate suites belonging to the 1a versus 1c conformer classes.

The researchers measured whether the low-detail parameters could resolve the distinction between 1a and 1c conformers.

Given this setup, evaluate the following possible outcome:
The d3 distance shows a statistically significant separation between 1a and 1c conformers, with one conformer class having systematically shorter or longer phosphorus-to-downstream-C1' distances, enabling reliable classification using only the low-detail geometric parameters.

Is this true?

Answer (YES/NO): NO